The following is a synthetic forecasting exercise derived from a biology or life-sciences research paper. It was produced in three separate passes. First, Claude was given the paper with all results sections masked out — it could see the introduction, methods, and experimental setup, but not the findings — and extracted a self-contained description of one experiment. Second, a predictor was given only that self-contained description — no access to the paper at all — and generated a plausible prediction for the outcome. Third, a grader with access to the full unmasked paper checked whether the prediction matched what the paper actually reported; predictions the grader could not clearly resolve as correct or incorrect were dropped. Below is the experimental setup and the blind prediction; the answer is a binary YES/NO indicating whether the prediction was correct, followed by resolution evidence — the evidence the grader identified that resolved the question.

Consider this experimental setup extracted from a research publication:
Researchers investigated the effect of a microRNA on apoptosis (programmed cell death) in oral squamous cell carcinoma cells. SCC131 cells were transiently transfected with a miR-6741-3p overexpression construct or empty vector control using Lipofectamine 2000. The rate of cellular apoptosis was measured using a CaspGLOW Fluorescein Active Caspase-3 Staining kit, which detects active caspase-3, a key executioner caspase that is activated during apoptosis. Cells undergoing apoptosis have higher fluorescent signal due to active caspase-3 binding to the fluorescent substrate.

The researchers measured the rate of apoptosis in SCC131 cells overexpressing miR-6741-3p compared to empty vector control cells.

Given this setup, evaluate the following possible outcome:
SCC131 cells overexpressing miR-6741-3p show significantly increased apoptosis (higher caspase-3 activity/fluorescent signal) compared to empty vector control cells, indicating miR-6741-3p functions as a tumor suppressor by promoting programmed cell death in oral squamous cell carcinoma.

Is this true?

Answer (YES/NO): YES